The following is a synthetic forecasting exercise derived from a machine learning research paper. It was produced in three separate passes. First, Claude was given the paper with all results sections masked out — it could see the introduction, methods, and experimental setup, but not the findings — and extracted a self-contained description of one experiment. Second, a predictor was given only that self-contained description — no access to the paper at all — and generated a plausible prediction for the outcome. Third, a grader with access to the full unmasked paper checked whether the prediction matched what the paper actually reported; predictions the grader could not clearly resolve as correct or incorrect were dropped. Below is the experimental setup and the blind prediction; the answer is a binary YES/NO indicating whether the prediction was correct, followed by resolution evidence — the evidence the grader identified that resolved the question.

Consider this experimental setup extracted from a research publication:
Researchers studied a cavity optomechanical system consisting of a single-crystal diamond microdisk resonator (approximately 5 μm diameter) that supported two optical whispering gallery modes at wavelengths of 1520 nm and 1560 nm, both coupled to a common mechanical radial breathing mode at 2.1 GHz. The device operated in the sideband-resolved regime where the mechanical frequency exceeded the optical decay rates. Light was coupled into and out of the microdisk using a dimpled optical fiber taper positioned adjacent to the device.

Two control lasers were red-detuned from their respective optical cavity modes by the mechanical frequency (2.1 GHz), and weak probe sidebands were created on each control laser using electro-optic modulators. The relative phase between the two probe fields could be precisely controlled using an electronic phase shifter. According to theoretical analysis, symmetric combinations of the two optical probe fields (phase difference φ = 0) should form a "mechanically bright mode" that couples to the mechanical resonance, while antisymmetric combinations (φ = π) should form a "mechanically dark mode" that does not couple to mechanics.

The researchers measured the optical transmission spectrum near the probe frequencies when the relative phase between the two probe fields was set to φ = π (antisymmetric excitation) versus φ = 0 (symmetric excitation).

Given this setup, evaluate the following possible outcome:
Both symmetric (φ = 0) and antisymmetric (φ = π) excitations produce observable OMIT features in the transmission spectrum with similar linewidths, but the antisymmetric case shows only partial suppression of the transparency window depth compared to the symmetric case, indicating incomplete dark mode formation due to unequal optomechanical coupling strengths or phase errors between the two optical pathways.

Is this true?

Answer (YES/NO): NO